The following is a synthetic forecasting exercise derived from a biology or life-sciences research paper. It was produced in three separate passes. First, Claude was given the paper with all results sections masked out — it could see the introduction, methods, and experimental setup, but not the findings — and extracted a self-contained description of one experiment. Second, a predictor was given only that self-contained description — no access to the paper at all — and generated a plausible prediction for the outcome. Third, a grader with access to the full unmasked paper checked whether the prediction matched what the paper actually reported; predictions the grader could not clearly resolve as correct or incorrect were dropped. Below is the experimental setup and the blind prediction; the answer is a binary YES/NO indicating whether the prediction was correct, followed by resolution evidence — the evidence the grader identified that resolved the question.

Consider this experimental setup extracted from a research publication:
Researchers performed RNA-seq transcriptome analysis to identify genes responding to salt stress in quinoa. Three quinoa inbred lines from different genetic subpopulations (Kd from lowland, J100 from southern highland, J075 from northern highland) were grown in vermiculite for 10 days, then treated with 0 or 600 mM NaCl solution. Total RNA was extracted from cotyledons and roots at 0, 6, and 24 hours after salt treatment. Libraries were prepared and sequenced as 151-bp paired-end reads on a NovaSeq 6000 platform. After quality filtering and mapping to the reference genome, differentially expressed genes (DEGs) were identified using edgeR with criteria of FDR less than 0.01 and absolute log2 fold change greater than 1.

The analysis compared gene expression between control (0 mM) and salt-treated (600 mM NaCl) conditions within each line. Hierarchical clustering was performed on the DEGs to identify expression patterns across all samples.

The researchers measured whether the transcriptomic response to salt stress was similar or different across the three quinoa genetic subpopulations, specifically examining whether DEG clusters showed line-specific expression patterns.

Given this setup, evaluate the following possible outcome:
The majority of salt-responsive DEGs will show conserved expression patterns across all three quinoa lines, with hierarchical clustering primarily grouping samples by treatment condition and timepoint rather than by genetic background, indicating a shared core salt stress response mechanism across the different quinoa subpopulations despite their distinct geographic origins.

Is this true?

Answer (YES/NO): NO